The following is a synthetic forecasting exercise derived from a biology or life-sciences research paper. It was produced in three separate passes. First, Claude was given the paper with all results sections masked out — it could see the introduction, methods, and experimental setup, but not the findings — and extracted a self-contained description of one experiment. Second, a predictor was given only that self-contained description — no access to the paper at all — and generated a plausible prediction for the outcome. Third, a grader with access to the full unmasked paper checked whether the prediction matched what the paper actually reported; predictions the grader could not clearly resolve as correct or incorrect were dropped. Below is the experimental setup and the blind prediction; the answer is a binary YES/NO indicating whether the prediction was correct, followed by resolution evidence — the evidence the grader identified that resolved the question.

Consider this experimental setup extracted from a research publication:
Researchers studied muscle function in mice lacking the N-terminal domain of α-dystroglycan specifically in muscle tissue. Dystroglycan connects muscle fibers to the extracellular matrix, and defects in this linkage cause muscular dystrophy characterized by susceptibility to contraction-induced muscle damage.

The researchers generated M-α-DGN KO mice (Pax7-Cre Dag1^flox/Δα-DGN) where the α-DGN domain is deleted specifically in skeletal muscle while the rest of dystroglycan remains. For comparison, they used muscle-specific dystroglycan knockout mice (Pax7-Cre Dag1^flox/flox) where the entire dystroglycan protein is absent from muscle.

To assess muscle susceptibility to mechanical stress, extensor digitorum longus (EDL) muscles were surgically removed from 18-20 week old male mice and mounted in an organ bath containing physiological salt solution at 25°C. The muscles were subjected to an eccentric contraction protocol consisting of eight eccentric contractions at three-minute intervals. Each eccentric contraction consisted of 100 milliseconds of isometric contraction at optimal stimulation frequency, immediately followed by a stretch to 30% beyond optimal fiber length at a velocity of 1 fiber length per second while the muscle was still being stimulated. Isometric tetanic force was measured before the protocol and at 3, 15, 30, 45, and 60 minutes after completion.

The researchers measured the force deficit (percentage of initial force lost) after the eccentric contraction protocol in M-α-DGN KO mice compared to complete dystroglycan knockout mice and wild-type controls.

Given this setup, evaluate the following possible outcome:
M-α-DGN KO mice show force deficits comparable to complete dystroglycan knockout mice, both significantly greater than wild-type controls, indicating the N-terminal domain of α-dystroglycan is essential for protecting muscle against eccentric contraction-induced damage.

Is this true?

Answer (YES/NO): YES